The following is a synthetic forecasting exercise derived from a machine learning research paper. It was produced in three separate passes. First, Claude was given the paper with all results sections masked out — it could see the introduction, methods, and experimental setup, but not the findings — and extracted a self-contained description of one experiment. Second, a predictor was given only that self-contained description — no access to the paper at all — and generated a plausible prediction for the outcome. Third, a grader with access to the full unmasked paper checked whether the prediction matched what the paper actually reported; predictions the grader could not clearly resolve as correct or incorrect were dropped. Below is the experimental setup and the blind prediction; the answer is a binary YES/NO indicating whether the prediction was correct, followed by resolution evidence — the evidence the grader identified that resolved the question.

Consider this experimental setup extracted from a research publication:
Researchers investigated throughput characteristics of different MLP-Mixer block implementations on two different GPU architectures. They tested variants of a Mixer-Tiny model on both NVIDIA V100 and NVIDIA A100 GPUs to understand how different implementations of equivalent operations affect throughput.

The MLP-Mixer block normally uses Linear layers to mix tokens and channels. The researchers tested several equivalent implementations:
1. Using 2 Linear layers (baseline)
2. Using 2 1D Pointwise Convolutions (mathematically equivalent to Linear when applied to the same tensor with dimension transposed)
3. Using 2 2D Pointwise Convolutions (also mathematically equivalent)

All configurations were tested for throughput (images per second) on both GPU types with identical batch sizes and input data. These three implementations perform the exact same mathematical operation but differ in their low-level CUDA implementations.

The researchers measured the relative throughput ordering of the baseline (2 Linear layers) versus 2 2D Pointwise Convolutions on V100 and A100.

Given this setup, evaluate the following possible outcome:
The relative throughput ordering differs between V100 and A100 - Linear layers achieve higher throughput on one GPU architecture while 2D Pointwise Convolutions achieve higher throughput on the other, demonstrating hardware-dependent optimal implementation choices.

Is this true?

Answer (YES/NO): YES